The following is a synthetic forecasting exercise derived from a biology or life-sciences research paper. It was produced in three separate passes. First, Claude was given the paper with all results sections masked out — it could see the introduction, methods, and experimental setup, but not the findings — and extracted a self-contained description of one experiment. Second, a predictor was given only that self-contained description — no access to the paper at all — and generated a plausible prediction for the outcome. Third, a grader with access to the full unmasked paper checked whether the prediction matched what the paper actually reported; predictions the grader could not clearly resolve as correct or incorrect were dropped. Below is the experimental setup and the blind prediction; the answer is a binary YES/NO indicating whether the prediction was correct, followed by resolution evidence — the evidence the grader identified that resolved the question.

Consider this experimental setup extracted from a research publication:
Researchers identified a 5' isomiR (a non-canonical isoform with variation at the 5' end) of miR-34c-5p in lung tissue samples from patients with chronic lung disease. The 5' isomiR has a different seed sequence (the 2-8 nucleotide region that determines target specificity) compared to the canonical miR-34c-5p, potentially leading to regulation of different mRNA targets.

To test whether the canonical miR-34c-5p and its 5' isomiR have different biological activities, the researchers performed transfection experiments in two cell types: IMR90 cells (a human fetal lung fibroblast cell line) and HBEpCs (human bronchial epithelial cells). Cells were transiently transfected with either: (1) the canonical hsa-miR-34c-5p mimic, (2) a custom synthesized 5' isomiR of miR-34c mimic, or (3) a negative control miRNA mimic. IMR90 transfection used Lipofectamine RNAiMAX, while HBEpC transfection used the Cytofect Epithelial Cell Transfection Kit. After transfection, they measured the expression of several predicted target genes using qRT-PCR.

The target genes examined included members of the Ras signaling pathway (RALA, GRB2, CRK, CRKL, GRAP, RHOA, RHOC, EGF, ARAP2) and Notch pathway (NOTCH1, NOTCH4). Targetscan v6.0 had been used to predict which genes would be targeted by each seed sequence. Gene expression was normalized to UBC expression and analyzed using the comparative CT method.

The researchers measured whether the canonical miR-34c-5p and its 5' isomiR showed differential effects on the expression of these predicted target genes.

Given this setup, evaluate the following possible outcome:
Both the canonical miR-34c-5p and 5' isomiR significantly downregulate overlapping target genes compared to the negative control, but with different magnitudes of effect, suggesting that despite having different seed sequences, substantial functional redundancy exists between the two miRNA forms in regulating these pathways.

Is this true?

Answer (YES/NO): NO